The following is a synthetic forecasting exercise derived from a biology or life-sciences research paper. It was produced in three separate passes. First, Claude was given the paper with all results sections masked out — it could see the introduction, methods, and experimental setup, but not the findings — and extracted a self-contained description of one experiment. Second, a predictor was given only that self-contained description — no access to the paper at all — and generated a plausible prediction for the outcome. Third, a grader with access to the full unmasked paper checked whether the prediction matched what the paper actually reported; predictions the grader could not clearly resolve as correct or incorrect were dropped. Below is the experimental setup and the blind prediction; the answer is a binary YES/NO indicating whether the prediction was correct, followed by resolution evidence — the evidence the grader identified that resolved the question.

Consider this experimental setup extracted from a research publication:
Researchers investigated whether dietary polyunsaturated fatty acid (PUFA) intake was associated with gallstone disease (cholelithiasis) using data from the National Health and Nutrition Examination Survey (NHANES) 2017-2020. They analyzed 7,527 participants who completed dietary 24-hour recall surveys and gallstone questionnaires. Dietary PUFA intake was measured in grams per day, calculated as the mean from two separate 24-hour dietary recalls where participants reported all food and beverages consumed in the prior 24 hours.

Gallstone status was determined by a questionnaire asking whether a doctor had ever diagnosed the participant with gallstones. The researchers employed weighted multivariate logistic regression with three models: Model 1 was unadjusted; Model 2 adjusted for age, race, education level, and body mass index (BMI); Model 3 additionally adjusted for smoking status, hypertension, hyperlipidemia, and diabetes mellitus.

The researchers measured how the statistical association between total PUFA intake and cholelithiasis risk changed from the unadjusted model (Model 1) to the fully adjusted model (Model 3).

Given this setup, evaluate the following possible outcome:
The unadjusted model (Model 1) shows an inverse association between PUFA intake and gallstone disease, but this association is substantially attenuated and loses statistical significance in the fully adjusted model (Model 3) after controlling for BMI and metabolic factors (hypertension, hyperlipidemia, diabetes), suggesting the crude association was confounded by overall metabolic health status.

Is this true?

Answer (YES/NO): YES